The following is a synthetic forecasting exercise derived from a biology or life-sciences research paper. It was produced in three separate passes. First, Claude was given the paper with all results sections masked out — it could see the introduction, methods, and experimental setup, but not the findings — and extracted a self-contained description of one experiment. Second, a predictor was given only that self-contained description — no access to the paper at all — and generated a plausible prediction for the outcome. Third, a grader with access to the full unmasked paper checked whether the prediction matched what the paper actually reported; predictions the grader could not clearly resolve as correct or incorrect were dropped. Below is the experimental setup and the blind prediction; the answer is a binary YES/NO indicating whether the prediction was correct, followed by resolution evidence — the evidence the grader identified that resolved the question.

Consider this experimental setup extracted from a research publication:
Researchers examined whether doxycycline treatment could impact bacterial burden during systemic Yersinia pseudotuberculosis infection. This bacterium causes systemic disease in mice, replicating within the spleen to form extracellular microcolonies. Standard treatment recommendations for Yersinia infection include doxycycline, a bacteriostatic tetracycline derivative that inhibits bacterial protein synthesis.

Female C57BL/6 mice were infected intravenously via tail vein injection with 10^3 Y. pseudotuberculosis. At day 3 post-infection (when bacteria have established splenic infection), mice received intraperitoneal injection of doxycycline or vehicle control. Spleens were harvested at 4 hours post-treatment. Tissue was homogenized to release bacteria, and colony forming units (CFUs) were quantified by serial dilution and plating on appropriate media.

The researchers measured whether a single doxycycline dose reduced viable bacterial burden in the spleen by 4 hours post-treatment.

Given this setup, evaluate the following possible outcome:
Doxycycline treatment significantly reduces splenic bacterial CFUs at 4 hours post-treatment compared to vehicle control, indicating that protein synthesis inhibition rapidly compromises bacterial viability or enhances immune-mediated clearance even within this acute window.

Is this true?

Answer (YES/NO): YES